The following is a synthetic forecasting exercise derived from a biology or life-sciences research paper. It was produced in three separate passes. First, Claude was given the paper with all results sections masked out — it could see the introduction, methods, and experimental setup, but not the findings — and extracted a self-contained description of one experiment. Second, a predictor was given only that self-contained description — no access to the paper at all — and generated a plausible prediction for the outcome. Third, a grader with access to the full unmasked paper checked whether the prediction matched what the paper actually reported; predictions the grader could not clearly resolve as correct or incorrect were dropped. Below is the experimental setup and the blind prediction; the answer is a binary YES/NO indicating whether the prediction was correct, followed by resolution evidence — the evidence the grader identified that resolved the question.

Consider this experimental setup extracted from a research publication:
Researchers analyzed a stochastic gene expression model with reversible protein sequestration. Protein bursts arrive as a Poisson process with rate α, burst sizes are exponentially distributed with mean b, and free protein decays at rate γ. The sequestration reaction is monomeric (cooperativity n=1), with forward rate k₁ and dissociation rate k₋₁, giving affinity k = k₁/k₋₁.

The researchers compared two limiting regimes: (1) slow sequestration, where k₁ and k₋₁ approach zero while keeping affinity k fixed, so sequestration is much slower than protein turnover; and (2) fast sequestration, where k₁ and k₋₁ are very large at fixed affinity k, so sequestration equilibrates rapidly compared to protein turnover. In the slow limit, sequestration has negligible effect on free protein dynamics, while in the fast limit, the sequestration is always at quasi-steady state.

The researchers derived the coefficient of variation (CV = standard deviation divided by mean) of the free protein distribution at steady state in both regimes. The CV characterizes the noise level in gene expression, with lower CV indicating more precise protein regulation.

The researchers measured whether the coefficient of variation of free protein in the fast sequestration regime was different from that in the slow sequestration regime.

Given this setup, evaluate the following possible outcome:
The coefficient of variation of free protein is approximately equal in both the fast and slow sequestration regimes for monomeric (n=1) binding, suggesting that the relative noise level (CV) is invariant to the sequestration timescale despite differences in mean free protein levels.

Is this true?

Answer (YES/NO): NO